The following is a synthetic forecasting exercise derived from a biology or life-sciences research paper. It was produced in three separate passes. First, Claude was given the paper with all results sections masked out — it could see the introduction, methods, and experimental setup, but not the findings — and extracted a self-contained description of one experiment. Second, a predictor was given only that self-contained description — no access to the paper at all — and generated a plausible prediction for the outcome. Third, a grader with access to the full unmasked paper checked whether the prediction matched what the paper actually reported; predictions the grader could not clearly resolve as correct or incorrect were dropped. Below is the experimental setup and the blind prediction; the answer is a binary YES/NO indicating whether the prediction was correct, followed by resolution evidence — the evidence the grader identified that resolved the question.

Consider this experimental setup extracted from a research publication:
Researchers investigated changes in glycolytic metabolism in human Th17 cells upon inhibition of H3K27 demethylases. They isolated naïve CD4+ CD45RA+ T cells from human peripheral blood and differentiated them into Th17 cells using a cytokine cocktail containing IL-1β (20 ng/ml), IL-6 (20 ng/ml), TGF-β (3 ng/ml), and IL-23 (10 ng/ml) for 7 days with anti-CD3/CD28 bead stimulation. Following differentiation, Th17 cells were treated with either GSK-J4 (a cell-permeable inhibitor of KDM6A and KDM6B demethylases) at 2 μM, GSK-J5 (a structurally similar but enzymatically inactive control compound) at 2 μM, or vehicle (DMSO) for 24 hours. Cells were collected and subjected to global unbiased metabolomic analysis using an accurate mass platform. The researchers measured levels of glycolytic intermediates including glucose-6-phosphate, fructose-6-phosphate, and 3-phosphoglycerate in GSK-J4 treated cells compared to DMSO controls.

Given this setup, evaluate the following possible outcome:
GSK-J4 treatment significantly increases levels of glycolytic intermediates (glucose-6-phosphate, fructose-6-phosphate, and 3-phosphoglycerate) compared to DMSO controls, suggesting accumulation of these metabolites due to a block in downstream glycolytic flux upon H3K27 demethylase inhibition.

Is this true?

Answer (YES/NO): NO